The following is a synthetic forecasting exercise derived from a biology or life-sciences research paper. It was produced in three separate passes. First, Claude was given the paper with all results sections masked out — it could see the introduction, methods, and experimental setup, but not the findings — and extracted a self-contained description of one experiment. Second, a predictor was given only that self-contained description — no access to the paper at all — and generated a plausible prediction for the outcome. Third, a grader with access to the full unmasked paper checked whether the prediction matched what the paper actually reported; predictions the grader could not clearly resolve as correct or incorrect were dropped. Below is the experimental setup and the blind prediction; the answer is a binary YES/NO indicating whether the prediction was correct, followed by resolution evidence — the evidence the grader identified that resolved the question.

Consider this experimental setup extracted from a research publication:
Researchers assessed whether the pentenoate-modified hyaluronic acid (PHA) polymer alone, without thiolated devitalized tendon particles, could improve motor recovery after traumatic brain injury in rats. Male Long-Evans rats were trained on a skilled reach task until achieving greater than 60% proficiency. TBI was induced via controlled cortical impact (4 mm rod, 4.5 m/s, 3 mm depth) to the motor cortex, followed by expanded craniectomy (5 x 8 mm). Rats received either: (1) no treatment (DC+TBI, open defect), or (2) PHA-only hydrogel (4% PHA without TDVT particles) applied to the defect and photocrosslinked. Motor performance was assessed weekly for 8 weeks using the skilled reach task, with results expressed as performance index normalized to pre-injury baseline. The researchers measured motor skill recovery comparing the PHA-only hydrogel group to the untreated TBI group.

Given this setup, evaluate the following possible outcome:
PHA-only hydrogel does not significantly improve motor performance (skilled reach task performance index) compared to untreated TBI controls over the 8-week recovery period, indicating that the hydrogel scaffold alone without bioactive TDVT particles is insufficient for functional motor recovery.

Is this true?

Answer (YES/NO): YES